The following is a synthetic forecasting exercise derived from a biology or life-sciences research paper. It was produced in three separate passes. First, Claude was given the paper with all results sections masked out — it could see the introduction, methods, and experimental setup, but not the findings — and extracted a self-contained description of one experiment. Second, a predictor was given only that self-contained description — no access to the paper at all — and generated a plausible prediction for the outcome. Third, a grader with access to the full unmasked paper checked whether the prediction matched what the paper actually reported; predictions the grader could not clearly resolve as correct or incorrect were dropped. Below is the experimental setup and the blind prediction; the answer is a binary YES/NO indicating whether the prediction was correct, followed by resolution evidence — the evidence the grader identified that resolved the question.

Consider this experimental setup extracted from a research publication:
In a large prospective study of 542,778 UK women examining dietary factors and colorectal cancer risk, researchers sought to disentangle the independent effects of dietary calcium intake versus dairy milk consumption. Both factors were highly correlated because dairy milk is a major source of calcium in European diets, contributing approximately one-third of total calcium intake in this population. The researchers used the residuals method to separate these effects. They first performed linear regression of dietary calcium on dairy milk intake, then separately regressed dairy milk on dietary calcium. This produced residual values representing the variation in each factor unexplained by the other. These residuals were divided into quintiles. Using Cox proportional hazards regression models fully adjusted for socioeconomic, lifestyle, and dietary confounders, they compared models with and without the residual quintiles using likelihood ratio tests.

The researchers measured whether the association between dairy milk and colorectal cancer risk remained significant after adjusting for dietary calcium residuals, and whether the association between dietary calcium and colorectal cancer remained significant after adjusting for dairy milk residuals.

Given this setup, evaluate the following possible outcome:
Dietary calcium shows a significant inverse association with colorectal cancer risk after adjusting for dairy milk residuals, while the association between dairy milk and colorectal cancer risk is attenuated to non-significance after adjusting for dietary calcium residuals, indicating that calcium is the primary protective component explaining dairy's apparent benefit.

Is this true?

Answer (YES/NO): YES